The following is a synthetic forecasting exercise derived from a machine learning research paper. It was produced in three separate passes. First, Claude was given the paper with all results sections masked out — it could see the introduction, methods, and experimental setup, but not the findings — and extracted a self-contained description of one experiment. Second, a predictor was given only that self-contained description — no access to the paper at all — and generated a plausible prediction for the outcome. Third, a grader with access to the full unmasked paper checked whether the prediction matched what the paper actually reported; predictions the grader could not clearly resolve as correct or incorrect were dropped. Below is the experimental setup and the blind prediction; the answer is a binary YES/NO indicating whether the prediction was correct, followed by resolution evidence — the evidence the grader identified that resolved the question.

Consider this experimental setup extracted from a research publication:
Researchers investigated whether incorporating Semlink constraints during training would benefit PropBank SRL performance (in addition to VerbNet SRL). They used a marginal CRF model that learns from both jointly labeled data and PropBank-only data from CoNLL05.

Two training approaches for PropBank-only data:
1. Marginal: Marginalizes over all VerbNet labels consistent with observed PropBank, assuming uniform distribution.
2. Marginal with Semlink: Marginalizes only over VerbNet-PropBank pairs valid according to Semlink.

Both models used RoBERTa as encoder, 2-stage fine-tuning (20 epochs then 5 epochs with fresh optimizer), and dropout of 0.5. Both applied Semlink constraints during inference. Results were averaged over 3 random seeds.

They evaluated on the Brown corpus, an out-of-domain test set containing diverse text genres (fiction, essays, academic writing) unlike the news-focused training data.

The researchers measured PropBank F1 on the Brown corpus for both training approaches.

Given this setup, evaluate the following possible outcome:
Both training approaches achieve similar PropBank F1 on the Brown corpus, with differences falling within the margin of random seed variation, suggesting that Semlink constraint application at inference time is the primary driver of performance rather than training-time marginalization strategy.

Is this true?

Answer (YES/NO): NO